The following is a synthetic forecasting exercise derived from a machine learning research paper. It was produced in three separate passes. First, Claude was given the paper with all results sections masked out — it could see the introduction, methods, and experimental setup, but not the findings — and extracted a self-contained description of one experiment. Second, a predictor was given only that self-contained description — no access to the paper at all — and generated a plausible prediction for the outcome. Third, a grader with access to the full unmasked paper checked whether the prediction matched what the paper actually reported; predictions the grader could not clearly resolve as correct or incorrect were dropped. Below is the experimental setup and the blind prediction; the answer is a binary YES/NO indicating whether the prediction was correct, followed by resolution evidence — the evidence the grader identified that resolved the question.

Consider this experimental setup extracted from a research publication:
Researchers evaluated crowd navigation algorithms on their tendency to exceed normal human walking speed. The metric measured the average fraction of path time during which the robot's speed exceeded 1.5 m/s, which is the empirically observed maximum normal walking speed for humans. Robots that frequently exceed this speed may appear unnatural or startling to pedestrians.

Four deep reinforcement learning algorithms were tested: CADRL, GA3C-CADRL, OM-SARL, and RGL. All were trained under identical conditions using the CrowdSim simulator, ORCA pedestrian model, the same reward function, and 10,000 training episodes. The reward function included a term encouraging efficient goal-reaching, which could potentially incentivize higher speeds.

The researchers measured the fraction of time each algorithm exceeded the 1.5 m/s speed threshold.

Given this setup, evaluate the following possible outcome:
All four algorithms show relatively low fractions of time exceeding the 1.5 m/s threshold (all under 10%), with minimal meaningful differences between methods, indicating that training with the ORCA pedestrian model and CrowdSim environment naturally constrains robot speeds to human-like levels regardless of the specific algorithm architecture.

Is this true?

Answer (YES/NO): YES